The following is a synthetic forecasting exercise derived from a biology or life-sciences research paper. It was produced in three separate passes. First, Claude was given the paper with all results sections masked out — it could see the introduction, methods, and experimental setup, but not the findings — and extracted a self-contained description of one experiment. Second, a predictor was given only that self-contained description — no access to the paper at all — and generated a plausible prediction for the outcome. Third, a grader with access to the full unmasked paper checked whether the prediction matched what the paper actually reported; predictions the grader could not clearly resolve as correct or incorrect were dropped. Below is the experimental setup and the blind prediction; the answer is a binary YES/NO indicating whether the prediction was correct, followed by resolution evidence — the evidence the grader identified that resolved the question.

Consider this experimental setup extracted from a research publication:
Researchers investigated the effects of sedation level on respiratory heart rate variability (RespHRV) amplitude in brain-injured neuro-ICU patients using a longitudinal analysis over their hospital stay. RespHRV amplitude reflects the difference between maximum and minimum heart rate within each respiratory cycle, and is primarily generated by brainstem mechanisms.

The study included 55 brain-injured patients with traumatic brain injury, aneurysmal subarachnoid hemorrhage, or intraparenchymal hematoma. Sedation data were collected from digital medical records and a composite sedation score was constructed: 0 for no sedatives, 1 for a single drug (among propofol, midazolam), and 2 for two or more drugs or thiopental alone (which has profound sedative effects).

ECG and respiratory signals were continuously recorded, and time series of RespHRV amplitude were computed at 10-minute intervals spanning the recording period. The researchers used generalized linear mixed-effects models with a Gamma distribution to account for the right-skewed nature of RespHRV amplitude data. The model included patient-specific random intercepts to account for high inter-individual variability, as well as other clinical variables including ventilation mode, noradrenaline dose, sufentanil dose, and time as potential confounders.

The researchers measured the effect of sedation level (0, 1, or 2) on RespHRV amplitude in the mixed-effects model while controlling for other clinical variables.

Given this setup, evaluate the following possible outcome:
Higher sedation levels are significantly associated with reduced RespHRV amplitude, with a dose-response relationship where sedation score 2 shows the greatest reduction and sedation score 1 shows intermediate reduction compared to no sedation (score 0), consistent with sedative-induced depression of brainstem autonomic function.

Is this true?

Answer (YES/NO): NO